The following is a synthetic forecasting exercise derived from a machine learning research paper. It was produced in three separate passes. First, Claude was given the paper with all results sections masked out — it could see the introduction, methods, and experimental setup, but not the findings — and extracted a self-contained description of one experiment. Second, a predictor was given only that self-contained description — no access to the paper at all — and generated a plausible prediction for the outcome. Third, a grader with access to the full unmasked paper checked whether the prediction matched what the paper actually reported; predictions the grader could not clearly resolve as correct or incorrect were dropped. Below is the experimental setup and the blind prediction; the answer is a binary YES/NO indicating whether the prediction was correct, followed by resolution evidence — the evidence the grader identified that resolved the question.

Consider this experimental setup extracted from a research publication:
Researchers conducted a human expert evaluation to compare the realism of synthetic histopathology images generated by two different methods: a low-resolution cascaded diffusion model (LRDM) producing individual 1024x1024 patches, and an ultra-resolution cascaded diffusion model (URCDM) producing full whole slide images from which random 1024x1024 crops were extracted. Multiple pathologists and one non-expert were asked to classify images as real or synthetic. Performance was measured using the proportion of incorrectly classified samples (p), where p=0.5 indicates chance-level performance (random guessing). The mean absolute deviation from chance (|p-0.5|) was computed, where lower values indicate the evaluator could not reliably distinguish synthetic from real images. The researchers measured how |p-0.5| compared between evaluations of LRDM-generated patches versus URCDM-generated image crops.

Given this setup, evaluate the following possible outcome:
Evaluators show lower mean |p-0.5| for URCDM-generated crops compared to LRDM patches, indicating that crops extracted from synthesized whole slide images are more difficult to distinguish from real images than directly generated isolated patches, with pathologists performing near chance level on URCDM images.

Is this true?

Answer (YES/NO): NO